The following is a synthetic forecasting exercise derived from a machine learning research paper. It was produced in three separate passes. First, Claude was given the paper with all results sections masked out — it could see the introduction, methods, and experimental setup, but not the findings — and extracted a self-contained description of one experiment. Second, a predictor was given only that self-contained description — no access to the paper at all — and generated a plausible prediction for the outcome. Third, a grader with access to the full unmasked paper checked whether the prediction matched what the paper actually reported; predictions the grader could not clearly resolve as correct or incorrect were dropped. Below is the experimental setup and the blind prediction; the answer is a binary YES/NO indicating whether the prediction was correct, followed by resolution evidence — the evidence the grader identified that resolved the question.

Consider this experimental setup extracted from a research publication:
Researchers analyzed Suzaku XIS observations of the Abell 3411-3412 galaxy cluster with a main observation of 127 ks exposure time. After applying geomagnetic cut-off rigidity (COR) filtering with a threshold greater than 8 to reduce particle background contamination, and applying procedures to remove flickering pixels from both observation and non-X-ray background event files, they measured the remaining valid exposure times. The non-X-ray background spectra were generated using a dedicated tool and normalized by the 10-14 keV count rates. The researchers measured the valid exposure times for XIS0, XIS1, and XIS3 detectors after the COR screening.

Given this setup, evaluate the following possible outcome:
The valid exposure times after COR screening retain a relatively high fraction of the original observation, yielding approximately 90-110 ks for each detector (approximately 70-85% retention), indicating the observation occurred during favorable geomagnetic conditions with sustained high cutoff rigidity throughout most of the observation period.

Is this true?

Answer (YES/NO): YES